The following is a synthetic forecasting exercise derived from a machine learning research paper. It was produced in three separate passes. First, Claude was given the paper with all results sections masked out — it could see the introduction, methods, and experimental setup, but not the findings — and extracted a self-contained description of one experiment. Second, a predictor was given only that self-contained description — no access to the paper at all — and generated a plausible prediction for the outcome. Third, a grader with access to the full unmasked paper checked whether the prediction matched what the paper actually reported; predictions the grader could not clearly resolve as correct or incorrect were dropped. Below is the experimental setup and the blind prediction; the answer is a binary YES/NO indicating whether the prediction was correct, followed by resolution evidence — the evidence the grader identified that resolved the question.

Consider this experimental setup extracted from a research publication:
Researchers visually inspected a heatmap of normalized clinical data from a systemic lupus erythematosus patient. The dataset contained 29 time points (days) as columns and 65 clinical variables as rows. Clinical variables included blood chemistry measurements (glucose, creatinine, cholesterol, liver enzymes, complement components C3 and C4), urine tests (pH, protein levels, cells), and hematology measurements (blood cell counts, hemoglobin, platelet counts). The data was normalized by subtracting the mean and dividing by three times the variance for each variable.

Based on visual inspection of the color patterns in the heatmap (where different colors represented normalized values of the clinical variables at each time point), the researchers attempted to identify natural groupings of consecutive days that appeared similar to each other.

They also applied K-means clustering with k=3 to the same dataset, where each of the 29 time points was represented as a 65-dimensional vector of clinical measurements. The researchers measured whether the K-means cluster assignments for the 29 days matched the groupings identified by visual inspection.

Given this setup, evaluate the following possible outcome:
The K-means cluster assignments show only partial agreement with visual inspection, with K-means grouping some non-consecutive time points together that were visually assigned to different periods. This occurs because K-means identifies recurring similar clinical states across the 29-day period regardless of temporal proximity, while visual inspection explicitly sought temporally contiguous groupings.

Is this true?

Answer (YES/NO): NO